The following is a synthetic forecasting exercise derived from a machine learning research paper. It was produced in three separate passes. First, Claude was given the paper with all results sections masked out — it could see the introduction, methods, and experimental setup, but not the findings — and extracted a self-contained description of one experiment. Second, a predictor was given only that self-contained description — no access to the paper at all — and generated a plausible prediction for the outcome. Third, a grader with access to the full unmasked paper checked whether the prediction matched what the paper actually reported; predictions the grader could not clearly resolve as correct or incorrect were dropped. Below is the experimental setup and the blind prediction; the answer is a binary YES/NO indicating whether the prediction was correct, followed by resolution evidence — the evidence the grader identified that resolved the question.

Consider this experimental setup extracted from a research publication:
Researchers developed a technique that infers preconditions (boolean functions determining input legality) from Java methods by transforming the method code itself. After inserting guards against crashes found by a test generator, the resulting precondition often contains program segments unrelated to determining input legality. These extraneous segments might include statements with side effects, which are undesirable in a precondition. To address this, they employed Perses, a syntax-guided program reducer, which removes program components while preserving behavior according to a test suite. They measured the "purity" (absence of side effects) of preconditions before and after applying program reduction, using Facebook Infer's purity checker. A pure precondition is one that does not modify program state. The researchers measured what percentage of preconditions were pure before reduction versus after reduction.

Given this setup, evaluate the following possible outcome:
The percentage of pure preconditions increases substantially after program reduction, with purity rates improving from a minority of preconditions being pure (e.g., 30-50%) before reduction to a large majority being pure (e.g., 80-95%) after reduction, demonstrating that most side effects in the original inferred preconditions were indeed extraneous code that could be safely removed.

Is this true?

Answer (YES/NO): YES